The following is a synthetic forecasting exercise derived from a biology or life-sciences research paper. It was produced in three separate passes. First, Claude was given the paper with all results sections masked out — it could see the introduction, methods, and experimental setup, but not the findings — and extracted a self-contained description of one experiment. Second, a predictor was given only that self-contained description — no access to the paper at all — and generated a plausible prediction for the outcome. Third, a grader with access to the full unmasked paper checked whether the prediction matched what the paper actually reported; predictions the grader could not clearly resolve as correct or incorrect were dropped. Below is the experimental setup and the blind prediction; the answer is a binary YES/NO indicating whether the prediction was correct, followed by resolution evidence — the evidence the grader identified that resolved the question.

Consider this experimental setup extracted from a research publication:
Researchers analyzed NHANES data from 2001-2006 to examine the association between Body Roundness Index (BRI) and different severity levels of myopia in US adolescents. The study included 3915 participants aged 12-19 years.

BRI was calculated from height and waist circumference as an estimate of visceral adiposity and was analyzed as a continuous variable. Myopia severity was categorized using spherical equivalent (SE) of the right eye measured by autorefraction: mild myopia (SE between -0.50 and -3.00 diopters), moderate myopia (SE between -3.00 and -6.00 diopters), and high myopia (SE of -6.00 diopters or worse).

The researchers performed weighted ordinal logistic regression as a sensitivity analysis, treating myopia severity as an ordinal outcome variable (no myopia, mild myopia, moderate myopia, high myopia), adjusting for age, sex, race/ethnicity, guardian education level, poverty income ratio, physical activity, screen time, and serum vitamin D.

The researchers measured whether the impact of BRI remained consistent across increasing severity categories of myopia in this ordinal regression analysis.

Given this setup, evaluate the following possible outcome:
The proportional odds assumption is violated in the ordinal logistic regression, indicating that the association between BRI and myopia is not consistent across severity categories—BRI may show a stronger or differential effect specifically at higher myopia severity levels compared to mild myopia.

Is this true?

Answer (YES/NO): NO